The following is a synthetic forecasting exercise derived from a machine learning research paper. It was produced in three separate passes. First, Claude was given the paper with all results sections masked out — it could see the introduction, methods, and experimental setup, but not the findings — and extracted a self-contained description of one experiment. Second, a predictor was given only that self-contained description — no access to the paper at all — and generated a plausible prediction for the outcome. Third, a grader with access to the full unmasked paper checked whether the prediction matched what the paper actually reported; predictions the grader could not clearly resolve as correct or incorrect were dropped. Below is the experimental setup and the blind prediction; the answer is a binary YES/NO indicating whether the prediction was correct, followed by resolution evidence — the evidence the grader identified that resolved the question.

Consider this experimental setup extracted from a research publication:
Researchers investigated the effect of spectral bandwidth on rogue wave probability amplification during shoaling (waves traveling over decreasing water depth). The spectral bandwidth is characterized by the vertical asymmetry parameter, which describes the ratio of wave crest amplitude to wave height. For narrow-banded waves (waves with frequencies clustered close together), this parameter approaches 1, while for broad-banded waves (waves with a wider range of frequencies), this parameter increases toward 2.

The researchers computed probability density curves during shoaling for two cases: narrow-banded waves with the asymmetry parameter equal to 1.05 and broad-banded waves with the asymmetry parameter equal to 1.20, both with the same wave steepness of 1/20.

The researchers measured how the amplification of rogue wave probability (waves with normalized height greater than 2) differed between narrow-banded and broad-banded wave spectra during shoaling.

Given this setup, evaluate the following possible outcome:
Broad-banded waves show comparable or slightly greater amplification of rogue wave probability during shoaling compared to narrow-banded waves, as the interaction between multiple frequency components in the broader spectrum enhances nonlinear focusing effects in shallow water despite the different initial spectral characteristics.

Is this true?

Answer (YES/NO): YES